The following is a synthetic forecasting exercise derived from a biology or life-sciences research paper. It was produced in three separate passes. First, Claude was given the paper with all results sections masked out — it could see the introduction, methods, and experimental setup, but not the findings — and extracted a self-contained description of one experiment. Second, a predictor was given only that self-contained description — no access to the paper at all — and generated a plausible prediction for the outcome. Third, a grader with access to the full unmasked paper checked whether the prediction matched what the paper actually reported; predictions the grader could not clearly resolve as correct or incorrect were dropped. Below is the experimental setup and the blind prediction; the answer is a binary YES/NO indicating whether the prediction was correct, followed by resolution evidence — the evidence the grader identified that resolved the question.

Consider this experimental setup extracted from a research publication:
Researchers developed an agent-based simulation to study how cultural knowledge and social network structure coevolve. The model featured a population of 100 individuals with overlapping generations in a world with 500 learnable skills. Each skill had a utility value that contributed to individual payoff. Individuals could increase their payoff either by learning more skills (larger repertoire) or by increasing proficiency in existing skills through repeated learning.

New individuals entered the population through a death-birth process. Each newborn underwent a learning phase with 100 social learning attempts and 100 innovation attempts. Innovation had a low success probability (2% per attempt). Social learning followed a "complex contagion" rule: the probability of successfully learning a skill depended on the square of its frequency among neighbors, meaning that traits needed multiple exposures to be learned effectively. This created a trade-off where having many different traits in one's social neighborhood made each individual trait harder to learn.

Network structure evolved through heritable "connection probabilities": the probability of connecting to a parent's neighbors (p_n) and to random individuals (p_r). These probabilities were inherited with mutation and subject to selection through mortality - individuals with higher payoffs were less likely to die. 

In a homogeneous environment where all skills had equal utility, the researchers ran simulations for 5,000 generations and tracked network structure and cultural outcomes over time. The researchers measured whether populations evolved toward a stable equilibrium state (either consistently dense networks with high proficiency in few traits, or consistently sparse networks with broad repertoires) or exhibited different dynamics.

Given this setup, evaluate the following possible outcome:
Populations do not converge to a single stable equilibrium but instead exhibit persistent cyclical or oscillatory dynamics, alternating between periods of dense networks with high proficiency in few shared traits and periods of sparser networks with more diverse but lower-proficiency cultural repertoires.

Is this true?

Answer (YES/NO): YES